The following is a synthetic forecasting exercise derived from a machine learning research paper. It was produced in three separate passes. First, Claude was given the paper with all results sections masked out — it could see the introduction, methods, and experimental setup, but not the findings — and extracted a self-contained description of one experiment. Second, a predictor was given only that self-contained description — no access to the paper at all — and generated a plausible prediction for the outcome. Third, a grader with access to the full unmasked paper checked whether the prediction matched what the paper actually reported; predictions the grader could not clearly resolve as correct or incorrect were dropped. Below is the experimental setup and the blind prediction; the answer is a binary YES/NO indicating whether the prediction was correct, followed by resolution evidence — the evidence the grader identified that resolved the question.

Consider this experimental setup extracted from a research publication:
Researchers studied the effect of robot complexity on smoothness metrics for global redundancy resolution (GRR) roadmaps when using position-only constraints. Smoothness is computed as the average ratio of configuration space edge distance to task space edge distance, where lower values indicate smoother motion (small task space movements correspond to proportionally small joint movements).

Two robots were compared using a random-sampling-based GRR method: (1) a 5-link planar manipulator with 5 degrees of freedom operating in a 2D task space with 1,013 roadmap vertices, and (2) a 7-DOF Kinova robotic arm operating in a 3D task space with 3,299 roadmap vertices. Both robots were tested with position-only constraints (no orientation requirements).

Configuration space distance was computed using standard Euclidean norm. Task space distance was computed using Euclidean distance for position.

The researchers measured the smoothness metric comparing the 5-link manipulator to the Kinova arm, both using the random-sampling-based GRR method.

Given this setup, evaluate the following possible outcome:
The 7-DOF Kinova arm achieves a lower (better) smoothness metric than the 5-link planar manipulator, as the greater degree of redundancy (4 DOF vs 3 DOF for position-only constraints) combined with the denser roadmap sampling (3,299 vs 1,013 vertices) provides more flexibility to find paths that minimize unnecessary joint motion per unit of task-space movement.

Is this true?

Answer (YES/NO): YES